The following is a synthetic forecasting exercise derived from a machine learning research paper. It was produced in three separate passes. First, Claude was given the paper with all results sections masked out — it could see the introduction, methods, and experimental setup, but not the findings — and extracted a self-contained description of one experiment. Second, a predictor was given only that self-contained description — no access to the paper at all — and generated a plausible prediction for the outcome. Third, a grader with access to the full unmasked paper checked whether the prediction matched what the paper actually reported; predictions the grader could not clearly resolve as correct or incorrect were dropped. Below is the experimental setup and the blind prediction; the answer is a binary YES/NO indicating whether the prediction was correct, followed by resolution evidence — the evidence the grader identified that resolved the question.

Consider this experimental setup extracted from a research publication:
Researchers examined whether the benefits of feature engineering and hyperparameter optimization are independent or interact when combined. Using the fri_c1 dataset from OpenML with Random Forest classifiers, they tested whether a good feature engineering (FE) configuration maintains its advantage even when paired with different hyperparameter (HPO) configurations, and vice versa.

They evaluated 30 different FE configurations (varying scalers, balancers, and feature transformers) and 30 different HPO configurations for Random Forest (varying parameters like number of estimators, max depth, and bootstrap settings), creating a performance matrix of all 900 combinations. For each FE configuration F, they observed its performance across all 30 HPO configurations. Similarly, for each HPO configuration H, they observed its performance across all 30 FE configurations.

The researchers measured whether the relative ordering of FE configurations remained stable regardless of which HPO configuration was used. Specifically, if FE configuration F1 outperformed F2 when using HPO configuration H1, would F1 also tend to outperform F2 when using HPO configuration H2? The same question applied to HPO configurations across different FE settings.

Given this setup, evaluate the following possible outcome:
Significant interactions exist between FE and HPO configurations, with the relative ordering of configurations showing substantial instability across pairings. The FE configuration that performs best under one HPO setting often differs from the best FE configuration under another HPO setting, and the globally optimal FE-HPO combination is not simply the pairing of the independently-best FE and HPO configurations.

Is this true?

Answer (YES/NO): NO